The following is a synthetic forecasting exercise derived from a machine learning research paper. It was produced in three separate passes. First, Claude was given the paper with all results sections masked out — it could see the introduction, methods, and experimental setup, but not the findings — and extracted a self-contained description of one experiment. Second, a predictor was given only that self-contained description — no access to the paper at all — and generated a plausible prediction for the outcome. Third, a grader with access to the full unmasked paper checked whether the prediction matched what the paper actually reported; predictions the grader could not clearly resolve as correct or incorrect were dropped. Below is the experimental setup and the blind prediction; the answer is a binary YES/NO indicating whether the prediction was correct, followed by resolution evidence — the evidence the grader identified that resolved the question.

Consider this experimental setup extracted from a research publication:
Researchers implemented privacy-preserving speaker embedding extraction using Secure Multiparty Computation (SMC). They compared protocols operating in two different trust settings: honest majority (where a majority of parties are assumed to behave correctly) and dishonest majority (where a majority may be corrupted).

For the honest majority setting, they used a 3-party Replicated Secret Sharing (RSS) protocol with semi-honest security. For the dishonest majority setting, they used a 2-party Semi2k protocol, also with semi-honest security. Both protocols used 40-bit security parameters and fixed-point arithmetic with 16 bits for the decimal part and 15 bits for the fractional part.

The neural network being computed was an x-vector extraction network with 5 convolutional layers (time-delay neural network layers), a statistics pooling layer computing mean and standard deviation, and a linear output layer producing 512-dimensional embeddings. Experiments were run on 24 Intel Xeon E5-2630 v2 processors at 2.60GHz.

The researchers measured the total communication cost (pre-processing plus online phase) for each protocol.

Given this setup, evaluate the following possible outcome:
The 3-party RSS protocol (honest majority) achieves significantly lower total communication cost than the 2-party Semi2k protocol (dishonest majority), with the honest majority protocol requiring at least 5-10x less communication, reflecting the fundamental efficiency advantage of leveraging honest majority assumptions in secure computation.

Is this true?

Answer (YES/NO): YES